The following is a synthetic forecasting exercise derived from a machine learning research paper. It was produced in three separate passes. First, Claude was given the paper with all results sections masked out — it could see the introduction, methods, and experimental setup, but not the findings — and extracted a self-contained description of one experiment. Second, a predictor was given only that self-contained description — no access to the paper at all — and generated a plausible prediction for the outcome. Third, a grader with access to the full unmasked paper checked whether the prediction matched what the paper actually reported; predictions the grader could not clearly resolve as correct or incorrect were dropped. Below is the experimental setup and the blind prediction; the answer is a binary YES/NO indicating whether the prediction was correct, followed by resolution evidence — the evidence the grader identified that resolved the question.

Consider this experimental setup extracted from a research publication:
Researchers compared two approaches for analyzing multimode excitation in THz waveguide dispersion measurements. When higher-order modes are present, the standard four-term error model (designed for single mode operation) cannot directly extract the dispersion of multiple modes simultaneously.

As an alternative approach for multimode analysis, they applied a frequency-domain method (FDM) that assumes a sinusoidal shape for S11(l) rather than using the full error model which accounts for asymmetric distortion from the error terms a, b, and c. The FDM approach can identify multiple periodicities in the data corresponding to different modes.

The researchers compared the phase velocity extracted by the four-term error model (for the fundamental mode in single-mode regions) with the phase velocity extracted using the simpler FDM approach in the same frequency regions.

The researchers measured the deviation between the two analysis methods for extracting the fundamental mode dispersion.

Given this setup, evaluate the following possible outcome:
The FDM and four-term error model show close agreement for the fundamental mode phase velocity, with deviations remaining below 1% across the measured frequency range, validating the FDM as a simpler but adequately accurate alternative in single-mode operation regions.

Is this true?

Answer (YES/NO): NO